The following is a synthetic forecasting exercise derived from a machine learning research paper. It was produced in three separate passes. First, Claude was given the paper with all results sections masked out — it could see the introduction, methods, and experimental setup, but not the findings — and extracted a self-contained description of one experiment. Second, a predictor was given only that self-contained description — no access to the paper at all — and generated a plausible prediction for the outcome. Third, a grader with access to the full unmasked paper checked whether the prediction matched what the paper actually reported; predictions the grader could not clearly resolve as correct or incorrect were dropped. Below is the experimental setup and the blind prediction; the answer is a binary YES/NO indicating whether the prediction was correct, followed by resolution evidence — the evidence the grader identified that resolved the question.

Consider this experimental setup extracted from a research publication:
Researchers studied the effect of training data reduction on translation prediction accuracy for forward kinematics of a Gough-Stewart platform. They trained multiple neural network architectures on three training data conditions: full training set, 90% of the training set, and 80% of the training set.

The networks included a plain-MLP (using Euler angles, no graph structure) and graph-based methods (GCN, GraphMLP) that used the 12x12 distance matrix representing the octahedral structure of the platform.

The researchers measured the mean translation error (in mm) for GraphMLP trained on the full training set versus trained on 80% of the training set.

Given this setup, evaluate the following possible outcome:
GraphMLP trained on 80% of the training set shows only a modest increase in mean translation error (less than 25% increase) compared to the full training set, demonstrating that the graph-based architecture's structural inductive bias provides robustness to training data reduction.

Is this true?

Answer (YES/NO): NO